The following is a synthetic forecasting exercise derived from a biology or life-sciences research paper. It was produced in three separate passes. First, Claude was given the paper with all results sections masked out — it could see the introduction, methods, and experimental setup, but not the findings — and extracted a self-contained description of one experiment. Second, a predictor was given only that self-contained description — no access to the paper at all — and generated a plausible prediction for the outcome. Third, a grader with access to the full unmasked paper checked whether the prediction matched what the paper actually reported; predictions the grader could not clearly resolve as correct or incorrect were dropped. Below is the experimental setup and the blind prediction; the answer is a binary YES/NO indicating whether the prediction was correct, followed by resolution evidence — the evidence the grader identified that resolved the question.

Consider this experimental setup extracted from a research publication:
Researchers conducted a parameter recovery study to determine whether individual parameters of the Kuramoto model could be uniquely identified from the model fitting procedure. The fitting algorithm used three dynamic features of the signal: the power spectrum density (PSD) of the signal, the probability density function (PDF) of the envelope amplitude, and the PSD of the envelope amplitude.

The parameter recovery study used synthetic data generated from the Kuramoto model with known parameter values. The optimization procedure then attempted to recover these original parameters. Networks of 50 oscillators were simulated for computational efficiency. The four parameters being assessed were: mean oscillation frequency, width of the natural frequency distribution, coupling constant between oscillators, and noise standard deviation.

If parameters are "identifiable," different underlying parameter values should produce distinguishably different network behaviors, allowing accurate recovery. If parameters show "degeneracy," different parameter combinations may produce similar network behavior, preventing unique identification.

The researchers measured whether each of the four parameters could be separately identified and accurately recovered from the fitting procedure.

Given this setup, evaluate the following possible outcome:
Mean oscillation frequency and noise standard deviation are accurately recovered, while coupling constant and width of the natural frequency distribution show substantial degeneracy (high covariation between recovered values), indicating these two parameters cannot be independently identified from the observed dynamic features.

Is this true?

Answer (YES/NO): NO